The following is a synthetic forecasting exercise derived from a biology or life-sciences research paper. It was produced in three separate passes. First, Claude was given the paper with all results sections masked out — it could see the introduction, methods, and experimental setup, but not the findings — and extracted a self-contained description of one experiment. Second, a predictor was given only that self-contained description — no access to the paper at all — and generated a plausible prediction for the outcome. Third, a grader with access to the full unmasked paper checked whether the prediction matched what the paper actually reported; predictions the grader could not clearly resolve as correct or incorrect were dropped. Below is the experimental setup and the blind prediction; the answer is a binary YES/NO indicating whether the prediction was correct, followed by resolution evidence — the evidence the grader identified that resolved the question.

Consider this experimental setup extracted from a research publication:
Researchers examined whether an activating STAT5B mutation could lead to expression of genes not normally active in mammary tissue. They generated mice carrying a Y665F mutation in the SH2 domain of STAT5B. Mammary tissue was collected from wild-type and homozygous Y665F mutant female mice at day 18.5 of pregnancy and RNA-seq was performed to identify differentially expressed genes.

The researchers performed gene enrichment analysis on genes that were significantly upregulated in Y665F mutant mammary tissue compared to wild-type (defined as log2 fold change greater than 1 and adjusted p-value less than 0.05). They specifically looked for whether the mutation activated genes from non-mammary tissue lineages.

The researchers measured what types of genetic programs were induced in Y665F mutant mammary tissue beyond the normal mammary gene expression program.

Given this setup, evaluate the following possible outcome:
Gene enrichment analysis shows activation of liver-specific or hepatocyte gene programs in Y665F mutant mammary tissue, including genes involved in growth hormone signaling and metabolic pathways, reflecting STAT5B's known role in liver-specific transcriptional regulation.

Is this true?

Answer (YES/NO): NO